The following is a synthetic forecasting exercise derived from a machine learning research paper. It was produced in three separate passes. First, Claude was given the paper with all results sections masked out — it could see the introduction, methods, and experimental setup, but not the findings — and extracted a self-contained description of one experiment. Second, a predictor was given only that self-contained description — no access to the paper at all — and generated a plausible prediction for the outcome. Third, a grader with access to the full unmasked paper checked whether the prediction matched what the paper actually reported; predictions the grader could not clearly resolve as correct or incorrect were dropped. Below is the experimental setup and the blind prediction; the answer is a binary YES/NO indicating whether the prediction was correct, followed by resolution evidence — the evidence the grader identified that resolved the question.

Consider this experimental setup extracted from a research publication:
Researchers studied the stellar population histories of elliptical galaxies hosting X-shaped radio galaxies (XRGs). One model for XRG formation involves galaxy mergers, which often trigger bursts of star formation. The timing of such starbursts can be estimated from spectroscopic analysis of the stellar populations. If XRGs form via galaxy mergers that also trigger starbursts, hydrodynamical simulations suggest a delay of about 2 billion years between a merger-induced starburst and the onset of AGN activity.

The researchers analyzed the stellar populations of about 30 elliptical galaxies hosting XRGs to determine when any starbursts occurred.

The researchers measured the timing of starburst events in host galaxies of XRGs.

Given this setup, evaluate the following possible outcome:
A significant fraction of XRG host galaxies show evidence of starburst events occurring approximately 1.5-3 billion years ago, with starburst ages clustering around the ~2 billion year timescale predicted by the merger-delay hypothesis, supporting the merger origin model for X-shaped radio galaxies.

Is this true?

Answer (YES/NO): YES